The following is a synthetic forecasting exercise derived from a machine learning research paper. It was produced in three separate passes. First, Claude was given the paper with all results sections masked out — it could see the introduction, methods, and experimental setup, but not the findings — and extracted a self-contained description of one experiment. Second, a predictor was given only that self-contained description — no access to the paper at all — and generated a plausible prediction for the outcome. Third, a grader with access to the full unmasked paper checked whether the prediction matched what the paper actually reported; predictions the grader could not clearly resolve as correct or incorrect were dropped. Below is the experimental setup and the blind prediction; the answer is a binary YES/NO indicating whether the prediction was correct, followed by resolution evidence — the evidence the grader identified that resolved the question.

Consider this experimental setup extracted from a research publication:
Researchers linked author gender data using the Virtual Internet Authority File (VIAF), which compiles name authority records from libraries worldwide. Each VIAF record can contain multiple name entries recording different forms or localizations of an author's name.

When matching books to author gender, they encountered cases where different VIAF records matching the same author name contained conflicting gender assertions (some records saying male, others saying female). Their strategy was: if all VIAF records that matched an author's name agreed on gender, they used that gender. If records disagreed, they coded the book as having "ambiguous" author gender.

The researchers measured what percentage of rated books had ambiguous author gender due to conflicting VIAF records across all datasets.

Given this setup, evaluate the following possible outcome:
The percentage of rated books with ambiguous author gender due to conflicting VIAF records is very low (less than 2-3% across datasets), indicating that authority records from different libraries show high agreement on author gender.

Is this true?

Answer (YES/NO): YES